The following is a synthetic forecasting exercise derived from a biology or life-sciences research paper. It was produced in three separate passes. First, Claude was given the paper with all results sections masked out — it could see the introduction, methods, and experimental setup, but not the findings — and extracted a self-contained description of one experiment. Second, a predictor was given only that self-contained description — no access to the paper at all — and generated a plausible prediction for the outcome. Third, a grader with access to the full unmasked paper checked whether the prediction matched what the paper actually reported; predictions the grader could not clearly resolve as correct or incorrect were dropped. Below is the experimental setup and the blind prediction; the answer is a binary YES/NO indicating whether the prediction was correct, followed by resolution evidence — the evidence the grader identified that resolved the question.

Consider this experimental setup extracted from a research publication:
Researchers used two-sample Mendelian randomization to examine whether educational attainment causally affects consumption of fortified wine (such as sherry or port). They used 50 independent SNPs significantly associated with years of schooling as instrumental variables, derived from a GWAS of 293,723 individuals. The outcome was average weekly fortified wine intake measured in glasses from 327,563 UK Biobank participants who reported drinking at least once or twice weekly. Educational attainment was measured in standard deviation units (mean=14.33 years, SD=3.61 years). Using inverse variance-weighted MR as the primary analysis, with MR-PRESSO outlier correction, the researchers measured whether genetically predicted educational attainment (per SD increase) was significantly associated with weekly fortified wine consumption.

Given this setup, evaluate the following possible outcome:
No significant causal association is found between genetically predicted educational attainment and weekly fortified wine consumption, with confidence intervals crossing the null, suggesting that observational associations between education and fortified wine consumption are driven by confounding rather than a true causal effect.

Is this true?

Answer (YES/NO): NO